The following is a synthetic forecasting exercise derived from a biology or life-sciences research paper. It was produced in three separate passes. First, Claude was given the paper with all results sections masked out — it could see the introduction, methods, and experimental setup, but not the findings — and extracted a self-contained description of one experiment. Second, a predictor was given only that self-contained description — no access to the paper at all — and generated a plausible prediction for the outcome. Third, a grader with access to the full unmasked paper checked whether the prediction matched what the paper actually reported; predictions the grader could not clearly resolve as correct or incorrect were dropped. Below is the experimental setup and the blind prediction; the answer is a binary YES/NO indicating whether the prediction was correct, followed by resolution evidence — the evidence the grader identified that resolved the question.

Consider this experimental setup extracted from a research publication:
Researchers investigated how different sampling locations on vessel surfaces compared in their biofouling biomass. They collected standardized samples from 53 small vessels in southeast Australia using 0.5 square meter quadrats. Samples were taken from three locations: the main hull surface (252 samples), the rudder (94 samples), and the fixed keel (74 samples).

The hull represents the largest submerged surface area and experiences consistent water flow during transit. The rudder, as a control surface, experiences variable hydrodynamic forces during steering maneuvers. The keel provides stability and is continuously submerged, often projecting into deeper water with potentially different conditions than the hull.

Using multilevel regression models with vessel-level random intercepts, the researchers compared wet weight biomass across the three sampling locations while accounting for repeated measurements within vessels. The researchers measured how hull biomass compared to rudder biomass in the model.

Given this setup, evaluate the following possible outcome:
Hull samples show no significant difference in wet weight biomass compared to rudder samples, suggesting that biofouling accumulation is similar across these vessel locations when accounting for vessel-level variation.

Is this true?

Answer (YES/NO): YES